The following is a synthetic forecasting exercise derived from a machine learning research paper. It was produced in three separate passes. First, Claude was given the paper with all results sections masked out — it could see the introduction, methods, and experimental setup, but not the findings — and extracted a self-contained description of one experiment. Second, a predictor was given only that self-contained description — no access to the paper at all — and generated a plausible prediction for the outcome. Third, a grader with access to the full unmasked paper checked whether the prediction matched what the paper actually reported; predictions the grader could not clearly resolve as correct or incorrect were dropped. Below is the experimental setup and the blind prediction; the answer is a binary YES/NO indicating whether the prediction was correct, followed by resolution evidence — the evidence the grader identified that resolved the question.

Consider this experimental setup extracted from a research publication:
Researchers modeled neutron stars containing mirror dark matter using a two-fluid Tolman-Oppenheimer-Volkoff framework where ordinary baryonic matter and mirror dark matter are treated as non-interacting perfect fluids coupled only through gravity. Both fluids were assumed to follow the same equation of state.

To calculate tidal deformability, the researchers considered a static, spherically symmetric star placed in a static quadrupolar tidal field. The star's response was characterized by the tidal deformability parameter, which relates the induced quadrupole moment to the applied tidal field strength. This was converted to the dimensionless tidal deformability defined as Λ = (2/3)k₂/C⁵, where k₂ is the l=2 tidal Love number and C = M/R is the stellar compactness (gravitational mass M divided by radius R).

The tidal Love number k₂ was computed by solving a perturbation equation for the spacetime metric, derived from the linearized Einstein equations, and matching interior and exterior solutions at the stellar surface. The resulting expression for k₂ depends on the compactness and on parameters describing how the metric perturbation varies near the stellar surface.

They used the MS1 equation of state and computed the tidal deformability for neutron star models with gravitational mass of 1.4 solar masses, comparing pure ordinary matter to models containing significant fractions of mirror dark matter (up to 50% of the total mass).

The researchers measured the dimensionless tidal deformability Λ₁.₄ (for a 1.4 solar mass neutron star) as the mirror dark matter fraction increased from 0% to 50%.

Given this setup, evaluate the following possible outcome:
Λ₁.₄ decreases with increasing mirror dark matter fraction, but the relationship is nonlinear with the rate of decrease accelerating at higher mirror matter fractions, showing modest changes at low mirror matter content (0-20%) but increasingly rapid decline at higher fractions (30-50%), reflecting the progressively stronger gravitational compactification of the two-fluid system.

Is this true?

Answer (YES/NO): NO